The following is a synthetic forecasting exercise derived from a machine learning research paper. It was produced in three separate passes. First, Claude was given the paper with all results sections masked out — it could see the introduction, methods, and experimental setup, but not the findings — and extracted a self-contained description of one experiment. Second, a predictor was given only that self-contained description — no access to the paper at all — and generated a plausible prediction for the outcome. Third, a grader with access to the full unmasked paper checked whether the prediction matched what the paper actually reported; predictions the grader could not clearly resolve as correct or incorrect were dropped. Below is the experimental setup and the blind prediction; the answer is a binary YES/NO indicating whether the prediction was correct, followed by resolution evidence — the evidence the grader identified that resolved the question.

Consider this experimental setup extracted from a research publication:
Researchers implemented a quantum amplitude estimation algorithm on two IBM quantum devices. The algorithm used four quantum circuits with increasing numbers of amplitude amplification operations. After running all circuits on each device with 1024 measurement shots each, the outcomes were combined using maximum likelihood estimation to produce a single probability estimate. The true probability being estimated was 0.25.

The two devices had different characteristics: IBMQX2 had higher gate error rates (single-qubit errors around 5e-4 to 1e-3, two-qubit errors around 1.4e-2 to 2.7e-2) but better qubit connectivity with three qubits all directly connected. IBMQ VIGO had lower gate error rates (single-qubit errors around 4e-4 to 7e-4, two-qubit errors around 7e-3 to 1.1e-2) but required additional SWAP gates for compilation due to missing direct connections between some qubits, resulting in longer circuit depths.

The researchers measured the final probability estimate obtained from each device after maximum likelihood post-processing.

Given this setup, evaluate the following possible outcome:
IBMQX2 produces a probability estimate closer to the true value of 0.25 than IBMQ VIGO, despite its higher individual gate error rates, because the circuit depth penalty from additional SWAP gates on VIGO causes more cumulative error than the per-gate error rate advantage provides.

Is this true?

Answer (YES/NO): NO